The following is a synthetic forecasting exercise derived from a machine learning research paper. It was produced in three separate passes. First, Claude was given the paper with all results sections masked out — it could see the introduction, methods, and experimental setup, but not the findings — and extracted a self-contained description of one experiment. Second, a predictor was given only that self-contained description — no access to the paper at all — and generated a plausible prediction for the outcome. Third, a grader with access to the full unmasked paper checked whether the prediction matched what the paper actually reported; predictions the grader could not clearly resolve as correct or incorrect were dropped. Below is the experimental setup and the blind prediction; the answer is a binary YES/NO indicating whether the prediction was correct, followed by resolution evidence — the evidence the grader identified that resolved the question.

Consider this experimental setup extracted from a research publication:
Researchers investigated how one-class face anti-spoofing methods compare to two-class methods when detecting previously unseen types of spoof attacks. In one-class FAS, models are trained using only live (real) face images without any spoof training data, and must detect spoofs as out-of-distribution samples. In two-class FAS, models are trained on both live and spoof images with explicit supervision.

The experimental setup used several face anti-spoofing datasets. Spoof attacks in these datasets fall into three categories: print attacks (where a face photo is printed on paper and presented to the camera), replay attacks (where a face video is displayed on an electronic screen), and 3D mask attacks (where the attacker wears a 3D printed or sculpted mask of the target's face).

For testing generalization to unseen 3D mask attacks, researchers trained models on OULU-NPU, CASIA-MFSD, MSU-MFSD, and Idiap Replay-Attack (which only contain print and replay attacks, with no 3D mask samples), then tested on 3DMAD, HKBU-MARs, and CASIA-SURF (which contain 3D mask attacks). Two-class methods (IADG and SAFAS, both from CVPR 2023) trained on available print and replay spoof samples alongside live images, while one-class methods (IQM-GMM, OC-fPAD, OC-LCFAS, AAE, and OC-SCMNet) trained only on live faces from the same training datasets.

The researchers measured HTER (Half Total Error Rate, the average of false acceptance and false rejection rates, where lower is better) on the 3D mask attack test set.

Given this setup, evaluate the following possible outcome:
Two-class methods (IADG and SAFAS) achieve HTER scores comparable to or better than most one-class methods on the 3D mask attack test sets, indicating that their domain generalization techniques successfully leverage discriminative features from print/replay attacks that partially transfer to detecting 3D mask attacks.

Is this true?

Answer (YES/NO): YES